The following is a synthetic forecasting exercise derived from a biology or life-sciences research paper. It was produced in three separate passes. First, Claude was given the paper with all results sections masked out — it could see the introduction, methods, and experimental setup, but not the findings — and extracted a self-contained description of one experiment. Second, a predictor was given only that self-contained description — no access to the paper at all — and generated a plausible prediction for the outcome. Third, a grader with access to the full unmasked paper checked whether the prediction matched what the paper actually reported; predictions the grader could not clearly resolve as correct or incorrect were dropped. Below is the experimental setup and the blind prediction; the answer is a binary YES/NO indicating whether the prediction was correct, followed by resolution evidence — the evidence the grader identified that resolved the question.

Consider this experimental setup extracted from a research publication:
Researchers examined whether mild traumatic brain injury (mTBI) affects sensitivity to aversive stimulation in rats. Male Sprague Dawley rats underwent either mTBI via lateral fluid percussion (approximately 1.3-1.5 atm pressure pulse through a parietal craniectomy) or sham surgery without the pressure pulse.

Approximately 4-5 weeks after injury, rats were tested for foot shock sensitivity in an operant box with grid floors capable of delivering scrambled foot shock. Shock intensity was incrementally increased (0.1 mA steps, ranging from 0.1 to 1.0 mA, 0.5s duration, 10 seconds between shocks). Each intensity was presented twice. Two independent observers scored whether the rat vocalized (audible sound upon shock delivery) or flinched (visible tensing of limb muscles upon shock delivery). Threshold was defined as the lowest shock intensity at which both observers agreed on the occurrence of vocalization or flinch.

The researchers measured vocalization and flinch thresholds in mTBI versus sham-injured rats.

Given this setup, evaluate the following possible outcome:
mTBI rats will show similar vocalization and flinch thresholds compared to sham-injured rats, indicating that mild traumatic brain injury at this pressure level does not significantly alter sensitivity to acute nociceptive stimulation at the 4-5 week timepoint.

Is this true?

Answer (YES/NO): YES